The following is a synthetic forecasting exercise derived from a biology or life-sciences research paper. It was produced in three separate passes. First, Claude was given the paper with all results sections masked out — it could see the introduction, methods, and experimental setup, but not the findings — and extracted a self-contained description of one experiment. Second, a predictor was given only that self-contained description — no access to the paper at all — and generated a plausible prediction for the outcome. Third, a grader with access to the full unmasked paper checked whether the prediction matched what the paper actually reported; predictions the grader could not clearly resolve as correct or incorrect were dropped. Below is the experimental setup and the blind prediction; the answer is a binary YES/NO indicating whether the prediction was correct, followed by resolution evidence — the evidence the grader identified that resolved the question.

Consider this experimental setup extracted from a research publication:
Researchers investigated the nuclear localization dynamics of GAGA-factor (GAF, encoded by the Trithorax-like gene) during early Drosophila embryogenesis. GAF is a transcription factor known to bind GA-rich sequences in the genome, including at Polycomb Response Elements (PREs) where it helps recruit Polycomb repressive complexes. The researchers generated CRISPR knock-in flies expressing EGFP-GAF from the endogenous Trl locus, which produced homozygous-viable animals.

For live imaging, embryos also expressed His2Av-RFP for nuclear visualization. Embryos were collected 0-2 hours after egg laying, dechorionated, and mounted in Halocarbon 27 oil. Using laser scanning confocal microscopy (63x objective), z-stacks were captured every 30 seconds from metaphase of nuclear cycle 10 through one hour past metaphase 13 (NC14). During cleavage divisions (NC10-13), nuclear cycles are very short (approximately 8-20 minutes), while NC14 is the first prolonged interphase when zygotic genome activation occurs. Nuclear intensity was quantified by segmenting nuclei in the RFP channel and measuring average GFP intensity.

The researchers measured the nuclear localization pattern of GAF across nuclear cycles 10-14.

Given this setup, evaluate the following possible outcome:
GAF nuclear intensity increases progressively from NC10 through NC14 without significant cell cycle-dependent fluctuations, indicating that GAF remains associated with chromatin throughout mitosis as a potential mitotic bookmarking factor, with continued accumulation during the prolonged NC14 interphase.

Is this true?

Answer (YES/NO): NO